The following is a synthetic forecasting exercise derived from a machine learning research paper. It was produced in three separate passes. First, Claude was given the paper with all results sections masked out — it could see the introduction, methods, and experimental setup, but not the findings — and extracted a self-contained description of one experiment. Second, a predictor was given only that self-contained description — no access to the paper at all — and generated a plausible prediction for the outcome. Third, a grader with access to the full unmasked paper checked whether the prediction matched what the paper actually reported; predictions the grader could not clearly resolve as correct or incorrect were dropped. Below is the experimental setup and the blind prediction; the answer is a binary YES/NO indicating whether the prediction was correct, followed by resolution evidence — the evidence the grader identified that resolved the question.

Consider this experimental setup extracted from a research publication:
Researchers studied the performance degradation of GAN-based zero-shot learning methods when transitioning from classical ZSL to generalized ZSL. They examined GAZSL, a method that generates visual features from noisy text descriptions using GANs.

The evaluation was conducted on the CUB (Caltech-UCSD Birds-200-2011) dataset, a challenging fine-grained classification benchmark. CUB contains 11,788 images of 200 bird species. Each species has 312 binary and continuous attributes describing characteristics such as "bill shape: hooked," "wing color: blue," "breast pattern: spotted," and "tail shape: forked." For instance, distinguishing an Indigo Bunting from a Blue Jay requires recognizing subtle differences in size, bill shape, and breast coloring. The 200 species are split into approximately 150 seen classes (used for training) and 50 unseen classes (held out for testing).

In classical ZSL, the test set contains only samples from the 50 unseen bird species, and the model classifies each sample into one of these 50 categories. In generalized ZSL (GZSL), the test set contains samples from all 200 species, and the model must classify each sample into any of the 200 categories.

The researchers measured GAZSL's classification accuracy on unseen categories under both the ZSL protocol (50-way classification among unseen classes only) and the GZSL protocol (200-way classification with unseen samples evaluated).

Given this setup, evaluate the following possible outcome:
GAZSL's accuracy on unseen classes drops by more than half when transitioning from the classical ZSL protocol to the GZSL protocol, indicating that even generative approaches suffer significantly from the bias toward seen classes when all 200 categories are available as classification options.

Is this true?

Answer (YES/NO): YES